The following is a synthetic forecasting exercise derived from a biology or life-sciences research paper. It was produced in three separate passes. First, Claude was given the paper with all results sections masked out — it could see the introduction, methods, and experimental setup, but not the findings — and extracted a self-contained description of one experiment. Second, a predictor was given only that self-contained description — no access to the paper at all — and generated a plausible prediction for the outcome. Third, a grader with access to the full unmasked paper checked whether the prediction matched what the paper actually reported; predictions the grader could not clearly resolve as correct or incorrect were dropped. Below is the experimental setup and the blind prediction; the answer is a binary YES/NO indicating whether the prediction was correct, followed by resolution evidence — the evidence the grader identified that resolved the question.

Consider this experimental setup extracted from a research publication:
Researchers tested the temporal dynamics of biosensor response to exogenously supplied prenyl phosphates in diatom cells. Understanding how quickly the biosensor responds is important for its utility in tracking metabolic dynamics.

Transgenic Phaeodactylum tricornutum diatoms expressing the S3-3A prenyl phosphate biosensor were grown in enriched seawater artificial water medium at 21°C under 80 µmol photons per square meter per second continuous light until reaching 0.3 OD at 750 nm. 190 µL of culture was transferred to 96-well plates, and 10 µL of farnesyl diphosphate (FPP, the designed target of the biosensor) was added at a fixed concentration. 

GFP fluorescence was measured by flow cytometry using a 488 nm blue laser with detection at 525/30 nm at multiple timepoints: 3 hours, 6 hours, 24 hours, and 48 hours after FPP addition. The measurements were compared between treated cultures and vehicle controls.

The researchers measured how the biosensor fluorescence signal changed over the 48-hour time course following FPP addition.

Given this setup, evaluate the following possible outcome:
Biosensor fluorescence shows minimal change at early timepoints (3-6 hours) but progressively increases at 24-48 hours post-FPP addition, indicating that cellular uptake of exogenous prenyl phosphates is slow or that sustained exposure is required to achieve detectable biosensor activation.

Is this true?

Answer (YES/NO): NO